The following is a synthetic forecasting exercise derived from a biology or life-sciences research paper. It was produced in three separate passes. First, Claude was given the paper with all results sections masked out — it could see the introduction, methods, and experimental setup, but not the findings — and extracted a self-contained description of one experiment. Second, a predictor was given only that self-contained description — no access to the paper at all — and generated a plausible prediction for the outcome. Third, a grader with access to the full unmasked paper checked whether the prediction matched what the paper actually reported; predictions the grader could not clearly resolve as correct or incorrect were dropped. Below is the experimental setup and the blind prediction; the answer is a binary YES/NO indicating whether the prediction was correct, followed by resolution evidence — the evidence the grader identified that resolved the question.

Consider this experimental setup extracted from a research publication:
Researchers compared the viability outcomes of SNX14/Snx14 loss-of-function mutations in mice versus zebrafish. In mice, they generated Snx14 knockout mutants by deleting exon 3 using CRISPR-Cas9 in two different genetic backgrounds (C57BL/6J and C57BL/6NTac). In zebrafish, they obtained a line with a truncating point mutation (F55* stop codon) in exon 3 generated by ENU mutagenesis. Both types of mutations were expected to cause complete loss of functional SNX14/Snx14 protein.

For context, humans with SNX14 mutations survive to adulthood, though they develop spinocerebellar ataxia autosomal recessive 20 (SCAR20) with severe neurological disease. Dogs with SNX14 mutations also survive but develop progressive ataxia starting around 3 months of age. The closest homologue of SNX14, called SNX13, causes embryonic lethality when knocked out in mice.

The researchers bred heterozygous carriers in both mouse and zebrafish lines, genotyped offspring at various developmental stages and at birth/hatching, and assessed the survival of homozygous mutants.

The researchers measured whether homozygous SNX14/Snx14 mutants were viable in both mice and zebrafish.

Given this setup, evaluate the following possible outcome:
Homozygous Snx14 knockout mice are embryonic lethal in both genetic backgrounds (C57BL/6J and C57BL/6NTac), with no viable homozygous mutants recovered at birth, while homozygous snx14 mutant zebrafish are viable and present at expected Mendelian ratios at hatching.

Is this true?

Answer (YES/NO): YES